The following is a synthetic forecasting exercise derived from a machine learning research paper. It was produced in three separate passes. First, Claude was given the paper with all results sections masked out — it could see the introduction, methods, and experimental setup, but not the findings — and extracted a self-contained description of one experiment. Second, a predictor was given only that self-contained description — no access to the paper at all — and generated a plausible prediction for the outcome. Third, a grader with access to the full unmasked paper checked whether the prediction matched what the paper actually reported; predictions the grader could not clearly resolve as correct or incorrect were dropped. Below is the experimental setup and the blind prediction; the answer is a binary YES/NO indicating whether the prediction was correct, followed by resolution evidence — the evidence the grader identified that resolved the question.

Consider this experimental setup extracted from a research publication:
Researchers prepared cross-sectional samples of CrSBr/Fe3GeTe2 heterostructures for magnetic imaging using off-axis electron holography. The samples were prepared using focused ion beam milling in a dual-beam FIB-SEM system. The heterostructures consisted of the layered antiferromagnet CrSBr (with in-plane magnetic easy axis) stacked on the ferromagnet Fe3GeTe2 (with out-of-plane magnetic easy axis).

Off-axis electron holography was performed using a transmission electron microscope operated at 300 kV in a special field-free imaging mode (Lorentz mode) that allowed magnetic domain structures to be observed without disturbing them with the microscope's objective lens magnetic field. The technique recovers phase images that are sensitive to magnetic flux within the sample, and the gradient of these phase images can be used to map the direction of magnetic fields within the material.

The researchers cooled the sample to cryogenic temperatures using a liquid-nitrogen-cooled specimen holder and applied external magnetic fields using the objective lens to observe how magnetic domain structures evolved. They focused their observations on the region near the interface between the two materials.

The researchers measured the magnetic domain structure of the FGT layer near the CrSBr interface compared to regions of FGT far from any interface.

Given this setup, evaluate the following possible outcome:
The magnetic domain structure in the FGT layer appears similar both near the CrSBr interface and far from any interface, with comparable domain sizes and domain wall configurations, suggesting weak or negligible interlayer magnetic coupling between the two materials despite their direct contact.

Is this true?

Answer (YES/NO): NO